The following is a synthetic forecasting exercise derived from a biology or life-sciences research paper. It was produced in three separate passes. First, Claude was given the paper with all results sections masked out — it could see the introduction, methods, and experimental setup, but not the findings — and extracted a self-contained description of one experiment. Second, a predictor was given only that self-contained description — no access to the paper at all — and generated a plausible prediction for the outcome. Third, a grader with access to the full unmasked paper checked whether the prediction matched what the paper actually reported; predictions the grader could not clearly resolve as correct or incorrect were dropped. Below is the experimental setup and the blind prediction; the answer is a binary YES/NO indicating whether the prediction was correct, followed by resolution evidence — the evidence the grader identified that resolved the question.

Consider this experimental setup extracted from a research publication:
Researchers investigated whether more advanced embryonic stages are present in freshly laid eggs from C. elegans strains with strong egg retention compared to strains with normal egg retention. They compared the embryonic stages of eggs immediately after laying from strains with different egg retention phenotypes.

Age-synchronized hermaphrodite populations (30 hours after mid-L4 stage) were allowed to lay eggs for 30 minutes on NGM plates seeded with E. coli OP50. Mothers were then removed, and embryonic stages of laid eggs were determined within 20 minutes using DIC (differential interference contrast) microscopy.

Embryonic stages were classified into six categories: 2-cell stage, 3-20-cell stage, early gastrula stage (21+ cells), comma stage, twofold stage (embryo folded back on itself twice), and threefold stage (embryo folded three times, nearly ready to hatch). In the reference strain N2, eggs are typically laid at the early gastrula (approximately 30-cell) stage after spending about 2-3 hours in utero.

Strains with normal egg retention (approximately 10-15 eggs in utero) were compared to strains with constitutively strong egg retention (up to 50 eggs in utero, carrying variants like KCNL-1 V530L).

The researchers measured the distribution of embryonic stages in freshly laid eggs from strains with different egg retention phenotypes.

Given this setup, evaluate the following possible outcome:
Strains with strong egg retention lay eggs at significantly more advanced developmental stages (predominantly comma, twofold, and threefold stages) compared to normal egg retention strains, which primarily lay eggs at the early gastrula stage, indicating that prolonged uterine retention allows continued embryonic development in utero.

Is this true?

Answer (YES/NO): YES